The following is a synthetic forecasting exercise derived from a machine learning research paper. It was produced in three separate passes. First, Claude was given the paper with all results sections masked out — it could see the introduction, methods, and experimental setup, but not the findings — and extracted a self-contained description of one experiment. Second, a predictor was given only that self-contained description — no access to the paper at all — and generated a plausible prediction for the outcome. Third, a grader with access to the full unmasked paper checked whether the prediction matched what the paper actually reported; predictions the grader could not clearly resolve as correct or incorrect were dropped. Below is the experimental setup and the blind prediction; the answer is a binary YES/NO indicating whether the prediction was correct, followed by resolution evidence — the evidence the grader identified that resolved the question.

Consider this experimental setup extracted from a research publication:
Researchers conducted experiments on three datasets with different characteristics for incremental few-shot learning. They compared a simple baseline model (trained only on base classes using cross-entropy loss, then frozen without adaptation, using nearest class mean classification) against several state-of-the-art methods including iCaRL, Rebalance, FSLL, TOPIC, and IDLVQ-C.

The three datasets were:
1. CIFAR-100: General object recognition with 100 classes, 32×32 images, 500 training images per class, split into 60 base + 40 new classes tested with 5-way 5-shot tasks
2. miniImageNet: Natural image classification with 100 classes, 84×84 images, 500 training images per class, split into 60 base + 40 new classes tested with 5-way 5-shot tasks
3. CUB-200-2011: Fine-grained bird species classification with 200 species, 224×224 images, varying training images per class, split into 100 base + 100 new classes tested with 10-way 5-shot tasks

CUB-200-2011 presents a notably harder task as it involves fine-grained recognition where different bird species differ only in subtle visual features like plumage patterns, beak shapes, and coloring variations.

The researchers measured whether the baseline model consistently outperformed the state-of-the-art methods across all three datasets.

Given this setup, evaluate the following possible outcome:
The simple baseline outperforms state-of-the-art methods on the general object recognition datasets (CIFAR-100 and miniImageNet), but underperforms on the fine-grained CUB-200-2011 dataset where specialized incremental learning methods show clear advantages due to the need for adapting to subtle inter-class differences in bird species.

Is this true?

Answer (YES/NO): NO